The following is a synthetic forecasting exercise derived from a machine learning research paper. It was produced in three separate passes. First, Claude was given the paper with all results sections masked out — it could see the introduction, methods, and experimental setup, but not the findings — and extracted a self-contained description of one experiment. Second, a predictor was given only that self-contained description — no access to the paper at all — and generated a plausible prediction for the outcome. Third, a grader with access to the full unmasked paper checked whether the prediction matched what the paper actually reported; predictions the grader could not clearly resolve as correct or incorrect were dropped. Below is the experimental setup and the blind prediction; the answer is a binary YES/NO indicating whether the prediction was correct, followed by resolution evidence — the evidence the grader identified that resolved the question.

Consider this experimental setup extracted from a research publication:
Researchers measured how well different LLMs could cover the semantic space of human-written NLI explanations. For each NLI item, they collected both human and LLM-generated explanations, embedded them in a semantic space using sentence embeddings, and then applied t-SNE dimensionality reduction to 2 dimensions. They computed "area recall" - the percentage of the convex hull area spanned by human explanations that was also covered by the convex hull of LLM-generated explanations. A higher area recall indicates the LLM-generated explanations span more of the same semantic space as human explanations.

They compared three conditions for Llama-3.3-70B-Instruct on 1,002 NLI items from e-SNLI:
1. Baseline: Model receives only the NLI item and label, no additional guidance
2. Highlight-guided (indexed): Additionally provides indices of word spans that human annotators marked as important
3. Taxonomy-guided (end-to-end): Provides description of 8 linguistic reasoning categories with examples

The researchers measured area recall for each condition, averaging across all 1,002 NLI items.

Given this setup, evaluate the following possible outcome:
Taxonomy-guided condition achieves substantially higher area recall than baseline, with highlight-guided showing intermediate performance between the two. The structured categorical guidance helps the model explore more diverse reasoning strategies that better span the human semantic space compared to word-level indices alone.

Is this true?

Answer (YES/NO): NO